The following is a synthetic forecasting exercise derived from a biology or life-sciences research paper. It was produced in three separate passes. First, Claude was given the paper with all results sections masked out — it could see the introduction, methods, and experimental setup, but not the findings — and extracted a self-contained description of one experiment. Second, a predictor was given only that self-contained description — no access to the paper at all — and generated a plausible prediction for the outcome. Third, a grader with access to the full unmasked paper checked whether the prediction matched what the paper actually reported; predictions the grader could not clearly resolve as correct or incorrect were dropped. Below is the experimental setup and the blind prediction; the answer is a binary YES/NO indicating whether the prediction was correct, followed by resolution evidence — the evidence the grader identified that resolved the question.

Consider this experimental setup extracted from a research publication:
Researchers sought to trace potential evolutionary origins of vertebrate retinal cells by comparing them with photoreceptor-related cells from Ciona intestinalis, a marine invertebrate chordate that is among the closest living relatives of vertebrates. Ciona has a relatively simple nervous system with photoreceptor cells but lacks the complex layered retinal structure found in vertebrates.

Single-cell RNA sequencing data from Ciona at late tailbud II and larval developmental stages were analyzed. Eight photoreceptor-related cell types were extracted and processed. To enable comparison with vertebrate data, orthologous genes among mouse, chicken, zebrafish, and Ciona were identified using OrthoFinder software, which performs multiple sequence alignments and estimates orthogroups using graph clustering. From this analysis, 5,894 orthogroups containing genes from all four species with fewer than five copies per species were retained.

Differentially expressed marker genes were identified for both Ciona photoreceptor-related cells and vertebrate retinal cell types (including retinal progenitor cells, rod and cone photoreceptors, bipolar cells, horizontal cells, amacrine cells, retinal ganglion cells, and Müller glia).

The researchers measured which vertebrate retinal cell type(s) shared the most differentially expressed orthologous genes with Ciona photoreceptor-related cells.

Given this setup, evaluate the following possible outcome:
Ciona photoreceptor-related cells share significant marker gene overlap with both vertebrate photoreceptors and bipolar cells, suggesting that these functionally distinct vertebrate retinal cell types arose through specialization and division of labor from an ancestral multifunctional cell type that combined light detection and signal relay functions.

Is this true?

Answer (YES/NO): NO